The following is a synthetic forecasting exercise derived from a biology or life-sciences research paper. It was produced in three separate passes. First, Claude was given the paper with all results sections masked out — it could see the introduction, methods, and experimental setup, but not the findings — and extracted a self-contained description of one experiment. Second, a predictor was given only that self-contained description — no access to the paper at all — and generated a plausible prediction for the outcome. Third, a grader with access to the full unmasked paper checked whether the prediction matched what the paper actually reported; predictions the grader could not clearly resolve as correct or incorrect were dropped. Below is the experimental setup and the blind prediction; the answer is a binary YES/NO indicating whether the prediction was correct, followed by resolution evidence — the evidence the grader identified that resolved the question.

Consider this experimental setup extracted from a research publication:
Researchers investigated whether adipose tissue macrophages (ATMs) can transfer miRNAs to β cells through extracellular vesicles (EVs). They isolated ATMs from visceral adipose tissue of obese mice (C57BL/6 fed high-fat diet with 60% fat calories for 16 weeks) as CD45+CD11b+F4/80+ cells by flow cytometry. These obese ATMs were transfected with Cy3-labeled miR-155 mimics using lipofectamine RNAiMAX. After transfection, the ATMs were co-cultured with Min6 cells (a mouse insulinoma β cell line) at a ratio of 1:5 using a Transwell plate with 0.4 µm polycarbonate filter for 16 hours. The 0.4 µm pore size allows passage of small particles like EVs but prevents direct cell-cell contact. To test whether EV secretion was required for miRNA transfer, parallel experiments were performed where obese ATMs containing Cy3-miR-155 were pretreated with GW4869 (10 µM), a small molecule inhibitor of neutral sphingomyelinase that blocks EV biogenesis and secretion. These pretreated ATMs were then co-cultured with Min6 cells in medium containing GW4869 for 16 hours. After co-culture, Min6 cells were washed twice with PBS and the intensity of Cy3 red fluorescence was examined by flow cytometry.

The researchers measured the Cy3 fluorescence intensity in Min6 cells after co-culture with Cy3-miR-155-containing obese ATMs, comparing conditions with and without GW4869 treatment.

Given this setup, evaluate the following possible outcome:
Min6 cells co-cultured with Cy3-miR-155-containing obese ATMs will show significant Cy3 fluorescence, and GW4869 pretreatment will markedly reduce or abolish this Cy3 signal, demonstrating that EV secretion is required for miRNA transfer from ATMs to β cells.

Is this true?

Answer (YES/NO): YES